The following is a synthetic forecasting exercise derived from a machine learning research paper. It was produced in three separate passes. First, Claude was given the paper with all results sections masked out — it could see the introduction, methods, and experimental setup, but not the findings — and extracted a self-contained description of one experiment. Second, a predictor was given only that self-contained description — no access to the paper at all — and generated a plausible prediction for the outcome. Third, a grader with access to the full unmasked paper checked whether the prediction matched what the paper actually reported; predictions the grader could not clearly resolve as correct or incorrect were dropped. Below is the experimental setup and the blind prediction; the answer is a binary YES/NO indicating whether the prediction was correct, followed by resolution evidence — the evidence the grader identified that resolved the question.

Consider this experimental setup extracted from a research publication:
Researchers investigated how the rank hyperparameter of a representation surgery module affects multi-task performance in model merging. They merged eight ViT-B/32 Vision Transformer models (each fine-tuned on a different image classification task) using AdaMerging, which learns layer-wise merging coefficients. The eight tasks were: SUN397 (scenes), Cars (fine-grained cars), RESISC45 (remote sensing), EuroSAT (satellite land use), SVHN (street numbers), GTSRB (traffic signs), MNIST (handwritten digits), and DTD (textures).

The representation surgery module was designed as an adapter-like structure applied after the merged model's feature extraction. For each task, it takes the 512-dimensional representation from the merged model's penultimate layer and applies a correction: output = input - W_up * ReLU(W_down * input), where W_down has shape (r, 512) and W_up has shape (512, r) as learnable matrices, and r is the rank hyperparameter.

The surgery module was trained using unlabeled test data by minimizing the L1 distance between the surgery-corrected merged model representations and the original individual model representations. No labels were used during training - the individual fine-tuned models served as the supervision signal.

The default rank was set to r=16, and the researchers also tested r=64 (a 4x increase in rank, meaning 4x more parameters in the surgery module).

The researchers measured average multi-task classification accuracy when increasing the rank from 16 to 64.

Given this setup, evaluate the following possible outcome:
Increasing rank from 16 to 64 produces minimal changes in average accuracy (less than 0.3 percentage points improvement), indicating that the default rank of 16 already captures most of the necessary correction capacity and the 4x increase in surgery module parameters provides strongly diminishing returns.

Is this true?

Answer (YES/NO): NO